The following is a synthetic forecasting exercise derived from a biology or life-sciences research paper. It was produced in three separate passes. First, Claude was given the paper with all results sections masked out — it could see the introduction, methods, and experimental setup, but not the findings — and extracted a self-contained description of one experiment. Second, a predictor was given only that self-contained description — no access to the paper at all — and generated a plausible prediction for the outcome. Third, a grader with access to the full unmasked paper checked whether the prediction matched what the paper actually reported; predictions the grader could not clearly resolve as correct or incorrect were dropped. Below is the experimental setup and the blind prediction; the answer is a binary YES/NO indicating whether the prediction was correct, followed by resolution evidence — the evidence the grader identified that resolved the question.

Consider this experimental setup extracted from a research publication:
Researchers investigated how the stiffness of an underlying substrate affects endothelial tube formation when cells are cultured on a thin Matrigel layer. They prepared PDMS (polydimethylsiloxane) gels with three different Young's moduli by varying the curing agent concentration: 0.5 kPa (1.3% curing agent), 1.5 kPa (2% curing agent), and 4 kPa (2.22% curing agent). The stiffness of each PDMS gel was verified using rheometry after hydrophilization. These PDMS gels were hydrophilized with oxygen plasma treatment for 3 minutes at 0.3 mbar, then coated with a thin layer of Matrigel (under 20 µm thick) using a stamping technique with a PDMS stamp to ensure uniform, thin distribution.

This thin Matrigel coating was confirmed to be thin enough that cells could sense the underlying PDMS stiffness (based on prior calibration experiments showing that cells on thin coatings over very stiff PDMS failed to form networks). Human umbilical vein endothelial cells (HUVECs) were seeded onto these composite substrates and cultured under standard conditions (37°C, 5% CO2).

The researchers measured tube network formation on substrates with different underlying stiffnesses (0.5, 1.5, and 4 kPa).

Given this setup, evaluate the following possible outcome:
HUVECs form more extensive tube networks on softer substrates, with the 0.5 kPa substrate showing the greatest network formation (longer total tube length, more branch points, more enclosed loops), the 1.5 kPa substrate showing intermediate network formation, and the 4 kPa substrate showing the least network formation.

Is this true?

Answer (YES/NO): NO